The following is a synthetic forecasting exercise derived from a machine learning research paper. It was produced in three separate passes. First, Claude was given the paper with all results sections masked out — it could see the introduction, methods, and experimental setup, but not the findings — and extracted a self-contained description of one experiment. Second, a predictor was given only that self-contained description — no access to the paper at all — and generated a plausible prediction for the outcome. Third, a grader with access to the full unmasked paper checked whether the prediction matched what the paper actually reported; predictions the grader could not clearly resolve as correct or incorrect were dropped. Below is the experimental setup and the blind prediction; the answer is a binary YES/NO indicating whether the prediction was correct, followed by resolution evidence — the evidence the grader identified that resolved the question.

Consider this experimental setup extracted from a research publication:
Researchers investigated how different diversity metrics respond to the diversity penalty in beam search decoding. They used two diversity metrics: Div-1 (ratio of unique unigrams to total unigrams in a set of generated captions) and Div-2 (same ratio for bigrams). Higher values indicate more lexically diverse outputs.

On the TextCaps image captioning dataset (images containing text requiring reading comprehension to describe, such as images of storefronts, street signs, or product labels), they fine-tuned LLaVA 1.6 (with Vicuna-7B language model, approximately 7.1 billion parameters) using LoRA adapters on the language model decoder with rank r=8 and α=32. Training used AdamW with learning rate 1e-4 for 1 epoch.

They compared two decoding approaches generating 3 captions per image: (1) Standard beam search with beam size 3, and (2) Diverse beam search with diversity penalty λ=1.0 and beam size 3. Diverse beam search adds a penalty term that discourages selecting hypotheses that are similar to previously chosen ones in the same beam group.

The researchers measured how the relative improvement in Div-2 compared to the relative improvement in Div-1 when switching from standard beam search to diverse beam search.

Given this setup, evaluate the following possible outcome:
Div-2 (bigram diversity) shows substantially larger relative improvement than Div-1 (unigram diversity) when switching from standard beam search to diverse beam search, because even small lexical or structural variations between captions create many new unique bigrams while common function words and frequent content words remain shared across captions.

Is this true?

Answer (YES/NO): YES